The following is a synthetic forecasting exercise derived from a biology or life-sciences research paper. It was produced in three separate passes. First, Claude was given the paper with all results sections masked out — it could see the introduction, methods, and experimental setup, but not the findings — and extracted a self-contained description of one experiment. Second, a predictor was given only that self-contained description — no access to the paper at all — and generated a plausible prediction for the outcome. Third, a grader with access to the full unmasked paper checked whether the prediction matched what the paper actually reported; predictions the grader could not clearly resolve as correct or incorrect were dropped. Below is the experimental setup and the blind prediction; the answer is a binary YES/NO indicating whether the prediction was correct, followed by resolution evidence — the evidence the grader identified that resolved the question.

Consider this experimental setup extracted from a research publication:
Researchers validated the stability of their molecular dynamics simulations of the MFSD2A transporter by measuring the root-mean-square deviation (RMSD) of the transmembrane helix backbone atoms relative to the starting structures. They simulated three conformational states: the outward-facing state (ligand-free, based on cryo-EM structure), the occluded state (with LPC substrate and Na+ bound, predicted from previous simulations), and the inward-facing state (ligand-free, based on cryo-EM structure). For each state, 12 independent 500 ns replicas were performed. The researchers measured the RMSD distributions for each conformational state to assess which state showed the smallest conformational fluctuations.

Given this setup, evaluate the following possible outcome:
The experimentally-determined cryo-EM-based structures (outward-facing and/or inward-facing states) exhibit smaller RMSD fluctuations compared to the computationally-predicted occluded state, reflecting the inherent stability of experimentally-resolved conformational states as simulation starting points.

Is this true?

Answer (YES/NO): NO